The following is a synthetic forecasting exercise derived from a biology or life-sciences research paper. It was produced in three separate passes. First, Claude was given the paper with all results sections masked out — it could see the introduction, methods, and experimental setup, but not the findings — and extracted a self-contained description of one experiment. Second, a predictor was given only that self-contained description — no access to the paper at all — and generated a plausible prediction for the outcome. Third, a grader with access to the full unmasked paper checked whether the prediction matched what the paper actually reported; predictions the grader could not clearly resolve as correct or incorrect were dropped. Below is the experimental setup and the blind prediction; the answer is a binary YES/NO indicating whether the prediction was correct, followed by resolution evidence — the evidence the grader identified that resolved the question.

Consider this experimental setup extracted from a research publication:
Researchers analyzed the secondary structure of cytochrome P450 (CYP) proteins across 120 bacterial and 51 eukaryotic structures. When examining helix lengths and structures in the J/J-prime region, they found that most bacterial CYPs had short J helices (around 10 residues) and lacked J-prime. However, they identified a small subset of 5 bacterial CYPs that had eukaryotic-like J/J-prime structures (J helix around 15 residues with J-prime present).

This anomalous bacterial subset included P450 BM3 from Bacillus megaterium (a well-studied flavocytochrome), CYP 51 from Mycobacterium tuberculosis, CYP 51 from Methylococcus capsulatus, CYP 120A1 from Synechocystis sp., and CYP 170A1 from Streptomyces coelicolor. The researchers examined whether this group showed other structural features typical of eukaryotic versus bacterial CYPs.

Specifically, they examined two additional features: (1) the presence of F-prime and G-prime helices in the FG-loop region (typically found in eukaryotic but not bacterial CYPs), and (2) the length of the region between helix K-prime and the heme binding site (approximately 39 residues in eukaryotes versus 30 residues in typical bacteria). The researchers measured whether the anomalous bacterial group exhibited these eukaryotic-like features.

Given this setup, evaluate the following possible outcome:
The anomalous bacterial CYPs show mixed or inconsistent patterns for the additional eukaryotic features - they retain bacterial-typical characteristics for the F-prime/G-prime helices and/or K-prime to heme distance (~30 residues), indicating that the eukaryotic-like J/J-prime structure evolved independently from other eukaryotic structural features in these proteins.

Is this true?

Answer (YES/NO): NO